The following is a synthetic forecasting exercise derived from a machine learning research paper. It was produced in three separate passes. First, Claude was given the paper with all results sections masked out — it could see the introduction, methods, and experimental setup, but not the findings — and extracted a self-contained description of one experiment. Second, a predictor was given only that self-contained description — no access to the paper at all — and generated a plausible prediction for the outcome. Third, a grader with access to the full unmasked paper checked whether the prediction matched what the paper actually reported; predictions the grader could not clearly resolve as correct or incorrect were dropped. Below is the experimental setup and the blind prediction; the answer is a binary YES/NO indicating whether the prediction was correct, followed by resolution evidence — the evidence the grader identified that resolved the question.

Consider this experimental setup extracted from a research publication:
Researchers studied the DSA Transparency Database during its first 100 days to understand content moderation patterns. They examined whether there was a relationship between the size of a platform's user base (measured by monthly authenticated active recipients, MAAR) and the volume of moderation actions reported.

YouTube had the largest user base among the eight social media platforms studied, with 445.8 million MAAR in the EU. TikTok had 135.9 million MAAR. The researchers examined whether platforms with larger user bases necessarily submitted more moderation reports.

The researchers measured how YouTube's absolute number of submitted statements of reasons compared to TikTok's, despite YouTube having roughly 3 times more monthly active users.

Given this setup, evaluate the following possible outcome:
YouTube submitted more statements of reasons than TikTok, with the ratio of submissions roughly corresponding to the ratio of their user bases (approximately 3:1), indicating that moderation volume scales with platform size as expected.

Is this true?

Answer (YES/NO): NO